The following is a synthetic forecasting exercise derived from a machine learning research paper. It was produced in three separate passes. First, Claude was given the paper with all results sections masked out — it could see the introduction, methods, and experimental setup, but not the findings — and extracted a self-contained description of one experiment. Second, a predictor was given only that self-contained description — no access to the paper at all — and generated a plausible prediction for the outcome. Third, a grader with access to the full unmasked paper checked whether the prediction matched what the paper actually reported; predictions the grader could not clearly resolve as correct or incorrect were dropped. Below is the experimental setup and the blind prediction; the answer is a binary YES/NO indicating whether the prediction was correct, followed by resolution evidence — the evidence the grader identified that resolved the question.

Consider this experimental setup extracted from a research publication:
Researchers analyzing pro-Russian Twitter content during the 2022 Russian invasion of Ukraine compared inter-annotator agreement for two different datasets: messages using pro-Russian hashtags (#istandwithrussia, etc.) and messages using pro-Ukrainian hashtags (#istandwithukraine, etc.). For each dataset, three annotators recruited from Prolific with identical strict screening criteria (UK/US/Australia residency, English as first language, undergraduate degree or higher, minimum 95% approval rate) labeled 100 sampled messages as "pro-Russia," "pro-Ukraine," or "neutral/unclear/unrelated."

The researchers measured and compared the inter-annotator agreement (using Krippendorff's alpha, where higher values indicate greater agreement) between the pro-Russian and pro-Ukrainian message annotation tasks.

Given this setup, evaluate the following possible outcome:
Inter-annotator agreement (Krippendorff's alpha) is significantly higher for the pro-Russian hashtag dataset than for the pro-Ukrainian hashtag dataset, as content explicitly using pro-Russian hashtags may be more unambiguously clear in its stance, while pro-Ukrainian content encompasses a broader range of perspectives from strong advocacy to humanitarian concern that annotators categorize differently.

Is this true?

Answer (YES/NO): NO